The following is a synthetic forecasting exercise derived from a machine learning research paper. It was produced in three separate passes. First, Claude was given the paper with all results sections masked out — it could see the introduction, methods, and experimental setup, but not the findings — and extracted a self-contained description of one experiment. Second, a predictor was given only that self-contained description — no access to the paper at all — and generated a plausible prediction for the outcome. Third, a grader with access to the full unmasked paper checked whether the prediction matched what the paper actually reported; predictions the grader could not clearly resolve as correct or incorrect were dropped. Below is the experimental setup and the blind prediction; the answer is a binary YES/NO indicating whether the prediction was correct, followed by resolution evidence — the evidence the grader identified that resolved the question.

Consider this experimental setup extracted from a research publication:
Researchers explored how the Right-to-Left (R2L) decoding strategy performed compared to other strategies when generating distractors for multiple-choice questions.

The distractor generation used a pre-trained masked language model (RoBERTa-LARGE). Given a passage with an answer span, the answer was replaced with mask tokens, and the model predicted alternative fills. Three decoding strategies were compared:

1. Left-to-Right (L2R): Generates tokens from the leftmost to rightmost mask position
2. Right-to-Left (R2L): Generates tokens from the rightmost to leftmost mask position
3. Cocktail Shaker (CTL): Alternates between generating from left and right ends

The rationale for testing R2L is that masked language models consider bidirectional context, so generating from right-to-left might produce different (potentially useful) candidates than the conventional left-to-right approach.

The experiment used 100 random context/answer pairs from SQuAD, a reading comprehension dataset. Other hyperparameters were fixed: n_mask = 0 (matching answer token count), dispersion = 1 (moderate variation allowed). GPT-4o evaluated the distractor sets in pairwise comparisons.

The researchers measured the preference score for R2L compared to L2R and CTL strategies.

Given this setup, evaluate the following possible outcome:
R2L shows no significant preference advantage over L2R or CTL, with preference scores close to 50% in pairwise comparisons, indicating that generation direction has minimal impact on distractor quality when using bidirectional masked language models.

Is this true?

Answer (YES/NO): NO